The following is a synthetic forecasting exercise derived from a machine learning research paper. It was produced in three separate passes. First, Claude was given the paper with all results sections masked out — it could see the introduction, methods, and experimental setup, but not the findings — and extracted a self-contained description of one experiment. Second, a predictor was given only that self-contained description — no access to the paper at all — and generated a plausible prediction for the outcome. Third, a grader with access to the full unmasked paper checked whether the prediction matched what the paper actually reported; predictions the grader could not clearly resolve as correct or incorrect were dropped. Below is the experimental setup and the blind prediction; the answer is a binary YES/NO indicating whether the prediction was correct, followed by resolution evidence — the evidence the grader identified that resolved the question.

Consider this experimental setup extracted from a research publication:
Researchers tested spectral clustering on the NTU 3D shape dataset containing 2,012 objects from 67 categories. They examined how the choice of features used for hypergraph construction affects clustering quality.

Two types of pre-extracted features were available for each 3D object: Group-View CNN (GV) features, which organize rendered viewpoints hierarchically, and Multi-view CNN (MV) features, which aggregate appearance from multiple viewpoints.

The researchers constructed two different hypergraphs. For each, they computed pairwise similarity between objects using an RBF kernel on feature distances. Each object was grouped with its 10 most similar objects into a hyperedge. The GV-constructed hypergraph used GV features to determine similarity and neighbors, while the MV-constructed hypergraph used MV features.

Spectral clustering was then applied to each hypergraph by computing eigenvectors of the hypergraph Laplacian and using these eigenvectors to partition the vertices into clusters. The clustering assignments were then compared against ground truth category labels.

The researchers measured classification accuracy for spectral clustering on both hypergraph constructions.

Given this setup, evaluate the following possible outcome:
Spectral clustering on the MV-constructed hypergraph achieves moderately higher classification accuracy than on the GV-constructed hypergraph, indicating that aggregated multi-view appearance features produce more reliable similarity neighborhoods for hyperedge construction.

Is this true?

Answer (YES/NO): NO